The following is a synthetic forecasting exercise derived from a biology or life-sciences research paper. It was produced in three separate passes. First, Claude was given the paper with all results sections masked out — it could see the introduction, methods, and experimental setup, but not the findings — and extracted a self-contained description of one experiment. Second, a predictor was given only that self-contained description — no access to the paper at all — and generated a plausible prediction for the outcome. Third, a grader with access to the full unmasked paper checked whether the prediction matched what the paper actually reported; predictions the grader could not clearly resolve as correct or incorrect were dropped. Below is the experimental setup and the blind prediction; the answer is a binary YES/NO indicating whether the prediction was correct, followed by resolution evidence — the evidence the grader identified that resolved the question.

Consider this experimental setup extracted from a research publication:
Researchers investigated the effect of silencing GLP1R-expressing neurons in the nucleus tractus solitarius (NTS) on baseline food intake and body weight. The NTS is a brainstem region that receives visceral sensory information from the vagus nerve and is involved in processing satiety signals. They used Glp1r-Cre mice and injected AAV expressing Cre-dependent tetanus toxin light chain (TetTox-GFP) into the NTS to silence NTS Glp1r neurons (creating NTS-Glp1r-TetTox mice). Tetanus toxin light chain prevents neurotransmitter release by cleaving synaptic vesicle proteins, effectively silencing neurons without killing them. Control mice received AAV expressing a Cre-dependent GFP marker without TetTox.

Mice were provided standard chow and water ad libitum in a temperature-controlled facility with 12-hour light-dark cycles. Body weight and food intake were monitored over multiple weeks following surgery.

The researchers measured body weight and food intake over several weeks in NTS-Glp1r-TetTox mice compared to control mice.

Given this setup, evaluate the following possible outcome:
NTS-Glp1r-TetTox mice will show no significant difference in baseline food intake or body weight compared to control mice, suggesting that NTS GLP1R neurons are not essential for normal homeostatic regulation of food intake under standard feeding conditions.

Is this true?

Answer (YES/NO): YES